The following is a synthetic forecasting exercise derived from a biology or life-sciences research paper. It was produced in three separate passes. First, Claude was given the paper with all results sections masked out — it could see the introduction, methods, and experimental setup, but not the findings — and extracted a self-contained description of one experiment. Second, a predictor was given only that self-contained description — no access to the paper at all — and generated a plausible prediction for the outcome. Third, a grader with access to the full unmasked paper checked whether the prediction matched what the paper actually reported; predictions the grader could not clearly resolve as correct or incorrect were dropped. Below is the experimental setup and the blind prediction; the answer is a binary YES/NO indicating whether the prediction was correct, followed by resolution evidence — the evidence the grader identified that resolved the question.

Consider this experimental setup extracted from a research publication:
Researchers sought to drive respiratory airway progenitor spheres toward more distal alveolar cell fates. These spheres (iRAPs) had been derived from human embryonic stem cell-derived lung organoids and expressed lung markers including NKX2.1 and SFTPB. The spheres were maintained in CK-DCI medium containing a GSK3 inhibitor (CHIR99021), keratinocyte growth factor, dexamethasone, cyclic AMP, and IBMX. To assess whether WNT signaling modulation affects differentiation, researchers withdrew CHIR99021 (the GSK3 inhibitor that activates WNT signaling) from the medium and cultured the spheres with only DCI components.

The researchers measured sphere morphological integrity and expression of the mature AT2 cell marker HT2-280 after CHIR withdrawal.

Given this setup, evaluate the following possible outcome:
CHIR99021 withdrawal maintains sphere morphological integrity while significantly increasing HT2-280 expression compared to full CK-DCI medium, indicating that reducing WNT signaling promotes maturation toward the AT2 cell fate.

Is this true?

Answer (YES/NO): NO